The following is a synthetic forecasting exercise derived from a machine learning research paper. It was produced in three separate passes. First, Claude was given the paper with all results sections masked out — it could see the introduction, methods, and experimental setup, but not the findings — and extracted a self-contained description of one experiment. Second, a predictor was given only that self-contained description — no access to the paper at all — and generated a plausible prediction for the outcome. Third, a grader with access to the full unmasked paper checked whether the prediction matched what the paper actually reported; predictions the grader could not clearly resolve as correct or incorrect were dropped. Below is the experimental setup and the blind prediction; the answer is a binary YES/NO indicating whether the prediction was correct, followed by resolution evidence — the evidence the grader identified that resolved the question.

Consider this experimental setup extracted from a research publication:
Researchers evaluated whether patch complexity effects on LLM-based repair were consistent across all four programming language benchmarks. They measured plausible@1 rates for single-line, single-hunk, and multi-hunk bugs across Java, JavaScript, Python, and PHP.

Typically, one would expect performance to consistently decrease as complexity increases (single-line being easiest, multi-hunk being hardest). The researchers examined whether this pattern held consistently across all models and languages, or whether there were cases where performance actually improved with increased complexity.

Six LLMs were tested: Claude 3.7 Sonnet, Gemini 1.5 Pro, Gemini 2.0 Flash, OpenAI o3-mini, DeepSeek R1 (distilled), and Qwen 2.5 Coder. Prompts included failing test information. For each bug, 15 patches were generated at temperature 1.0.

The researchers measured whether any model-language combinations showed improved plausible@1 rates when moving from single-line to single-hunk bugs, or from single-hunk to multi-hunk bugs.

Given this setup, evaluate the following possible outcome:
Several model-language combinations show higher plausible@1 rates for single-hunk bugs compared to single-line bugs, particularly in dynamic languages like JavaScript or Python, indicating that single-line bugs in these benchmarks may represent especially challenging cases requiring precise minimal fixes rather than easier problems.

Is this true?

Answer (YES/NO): NO